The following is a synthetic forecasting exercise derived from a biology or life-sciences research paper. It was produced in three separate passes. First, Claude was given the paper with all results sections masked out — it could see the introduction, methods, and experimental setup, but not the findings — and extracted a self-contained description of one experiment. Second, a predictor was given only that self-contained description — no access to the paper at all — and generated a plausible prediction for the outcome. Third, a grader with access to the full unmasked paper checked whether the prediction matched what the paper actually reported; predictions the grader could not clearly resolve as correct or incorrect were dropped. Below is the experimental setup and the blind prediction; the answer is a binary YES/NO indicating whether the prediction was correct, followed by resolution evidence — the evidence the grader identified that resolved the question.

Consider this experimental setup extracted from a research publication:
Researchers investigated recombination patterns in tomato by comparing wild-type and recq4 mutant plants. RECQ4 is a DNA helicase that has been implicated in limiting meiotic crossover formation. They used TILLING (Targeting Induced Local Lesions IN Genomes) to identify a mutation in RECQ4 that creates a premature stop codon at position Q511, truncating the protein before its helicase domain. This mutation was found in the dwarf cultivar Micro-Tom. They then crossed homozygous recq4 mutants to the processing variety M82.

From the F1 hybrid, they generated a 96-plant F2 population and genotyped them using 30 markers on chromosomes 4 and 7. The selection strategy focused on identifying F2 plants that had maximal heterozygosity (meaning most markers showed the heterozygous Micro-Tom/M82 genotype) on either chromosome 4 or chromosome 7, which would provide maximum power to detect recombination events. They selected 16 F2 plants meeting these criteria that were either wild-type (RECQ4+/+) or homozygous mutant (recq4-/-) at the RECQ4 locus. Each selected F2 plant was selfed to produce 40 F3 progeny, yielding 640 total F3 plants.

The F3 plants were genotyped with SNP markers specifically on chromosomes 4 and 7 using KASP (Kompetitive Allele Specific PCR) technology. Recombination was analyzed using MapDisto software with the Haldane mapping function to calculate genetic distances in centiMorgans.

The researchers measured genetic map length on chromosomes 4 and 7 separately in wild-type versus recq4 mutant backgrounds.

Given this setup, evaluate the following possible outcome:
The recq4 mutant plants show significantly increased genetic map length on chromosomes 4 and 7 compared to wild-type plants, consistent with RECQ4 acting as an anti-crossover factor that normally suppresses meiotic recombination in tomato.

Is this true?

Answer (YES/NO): YES